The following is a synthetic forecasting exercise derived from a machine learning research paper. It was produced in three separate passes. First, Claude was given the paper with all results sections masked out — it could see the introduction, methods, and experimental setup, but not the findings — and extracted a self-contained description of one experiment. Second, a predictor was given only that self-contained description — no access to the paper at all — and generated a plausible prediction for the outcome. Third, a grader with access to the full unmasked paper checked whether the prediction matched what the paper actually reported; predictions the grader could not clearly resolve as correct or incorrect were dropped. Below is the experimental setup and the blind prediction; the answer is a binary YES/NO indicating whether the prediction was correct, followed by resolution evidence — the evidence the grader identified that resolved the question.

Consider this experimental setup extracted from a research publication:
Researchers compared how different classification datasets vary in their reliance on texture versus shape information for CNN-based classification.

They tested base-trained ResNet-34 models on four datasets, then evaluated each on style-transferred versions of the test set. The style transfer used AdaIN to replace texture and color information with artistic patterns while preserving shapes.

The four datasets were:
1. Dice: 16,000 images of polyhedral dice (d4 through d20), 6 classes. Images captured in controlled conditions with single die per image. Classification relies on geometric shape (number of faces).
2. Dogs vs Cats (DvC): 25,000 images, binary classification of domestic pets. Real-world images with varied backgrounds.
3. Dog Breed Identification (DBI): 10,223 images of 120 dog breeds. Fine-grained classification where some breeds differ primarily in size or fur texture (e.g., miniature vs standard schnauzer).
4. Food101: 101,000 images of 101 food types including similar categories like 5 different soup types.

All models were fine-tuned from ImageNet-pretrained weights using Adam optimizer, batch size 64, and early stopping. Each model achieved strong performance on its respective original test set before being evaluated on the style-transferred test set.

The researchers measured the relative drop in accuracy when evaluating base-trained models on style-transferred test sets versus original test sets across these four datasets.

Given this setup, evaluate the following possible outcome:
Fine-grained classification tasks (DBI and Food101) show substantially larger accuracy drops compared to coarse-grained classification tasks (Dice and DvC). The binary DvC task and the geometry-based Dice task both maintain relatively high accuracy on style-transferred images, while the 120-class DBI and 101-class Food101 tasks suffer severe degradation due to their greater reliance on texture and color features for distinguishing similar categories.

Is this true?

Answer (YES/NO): NO